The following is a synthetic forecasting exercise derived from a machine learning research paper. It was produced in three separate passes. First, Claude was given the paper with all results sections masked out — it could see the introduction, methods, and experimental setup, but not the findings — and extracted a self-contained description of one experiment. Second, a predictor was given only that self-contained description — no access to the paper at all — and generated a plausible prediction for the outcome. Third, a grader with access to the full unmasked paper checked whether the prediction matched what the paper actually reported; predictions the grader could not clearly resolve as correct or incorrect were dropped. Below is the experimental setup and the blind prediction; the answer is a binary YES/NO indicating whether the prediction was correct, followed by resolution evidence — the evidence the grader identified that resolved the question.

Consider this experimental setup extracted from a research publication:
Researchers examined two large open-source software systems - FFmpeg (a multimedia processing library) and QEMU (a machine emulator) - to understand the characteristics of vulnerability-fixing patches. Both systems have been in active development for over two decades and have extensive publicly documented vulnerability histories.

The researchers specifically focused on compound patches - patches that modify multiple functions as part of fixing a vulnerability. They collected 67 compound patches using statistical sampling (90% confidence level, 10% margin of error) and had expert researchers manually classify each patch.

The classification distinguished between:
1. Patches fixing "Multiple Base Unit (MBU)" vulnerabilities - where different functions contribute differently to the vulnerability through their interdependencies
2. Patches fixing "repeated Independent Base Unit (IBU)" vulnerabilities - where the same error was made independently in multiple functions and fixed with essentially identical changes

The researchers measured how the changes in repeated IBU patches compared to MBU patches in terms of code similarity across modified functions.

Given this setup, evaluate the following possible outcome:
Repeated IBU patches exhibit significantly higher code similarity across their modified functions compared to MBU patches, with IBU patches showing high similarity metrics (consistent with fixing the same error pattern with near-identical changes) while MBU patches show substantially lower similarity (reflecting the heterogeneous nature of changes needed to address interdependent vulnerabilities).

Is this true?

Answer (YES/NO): YES